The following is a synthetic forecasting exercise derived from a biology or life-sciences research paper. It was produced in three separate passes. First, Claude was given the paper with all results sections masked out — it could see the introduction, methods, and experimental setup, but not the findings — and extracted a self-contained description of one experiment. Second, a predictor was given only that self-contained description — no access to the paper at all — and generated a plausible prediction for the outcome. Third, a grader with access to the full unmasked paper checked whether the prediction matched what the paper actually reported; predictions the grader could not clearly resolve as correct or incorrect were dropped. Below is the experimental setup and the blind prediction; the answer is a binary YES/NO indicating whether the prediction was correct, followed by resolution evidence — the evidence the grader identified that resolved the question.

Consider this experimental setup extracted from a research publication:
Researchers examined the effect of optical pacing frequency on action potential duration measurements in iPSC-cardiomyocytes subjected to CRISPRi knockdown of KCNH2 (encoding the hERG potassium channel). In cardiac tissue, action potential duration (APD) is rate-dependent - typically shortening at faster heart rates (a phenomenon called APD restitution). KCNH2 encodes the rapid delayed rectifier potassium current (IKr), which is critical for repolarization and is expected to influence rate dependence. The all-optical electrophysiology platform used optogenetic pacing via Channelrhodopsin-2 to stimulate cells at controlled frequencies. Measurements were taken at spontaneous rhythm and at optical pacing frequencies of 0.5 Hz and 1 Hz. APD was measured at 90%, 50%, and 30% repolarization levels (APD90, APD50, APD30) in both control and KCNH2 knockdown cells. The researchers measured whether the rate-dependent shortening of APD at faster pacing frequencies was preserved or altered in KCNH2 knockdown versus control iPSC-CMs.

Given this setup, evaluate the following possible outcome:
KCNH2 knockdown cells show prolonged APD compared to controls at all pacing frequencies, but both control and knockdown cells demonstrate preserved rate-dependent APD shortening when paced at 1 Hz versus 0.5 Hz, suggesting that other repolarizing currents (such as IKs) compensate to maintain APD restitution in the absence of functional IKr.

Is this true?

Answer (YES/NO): NO